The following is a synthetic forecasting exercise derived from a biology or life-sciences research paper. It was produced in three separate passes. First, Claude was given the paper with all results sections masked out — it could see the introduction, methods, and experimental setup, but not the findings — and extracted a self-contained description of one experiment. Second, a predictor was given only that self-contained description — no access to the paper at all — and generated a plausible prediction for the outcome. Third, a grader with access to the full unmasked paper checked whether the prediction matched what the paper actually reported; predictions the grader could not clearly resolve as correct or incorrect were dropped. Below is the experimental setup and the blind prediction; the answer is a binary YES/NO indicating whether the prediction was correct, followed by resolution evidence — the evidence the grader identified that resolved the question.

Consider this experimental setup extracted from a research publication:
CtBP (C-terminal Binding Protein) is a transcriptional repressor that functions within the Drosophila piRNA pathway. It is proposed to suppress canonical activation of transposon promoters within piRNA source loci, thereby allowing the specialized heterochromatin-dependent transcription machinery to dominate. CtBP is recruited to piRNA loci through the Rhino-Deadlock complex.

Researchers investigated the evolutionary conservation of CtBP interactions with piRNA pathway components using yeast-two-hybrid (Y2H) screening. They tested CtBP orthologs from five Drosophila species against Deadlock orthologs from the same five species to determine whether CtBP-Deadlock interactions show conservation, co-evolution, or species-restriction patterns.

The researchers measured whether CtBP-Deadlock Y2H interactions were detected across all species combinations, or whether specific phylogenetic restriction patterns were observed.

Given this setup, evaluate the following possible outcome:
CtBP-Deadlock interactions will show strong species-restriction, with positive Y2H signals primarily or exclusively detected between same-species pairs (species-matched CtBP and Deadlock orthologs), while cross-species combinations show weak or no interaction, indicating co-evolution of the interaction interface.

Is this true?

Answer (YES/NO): NO